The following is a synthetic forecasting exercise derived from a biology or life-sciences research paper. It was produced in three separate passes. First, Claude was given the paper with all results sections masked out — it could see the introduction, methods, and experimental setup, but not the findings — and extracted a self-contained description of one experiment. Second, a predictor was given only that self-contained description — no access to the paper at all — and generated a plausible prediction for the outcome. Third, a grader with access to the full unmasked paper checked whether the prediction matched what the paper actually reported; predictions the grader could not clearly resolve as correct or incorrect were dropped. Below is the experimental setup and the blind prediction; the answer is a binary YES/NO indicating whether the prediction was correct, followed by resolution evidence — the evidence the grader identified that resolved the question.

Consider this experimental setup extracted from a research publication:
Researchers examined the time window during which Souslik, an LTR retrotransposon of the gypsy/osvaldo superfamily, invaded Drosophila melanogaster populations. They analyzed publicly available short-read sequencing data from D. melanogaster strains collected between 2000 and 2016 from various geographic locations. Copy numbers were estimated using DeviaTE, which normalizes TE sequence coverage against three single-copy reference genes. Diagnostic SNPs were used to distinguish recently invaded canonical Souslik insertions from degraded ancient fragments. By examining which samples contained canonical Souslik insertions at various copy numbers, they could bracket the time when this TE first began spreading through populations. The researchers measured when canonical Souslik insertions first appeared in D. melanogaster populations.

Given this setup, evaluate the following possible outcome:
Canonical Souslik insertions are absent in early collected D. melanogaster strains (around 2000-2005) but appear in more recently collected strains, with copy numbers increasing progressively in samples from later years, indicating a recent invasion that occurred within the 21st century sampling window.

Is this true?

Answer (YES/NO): YES